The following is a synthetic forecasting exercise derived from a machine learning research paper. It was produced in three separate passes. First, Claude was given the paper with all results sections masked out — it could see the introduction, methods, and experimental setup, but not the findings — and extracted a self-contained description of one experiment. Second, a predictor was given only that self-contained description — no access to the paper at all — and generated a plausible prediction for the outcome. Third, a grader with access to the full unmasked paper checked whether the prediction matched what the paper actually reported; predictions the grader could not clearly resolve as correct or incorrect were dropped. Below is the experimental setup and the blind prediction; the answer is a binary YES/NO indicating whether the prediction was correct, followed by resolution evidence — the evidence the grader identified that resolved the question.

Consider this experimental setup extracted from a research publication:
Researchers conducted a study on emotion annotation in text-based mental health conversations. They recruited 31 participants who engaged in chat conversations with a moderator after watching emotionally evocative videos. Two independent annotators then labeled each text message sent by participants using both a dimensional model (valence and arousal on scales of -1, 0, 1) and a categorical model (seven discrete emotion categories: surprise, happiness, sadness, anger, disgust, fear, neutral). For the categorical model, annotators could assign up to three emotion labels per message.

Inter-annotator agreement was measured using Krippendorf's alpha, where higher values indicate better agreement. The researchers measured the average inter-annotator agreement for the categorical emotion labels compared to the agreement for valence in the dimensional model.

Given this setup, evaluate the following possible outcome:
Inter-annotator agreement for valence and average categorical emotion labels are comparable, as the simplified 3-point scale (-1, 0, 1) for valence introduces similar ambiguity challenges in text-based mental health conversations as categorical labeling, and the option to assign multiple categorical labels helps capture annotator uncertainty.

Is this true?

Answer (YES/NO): YES